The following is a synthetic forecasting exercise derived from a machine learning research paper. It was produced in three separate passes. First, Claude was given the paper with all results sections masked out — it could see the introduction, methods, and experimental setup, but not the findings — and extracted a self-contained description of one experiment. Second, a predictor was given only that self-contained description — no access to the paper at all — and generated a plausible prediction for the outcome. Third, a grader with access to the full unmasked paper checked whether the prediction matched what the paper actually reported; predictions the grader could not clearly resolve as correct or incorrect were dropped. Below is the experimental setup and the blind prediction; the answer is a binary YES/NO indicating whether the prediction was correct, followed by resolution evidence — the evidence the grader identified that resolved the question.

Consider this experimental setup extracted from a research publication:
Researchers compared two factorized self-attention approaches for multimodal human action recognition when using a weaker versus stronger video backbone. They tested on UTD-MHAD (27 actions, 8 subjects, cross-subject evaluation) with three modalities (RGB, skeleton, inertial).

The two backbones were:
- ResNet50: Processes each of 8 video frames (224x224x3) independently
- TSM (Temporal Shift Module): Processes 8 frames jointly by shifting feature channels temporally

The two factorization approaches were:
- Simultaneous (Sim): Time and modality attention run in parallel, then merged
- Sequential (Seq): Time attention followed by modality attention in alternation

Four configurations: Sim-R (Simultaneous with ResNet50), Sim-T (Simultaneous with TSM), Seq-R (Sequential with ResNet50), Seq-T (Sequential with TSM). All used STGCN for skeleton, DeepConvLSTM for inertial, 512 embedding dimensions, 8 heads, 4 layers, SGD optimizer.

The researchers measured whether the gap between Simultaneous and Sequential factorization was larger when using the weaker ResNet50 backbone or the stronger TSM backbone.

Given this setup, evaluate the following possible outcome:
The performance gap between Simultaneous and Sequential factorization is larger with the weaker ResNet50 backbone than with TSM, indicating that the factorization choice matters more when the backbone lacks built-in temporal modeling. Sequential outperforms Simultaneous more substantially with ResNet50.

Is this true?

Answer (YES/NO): NO